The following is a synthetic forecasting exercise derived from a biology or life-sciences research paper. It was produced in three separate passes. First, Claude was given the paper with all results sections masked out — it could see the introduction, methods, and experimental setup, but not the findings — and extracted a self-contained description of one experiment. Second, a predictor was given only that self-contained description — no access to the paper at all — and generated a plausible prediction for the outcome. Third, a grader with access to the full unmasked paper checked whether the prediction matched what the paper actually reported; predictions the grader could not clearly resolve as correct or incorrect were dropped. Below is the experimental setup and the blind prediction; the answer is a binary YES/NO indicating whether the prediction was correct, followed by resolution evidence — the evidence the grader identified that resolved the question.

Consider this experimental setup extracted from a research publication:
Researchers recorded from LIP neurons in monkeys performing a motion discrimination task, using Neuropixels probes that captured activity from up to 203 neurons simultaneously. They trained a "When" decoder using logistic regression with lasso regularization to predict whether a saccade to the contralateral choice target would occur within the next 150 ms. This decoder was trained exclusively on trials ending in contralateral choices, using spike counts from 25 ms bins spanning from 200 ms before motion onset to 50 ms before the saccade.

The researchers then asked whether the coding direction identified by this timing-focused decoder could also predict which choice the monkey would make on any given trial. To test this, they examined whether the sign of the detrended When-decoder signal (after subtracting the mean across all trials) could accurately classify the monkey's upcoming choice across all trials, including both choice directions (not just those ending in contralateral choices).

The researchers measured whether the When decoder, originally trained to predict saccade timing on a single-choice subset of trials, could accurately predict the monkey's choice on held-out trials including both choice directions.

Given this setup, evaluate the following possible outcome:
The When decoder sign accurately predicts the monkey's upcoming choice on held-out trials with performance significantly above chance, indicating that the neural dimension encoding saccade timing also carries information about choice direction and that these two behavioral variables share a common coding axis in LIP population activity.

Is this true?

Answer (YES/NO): YES